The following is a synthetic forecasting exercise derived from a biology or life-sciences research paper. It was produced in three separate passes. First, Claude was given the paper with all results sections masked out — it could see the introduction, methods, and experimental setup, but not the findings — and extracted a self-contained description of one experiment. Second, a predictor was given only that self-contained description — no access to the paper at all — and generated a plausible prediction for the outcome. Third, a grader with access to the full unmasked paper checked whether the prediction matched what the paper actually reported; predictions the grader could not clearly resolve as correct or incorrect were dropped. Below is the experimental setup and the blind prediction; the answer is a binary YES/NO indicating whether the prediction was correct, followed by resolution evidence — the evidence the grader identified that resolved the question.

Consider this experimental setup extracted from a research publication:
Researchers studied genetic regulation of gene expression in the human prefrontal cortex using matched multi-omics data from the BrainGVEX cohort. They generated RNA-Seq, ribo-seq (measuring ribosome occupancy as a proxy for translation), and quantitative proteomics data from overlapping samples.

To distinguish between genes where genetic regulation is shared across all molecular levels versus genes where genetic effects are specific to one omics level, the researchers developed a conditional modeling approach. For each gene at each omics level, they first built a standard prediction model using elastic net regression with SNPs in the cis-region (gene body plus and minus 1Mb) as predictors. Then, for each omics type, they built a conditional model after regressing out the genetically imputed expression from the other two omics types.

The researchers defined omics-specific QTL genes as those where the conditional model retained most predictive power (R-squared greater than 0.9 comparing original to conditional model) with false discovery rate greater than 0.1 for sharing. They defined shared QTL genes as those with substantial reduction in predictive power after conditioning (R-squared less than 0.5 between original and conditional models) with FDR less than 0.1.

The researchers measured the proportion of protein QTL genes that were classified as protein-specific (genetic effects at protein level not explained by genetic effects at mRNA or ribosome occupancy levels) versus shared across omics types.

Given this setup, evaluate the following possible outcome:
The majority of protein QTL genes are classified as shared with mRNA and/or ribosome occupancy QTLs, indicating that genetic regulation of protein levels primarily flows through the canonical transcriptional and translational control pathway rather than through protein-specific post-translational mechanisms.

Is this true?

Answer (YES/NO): YES